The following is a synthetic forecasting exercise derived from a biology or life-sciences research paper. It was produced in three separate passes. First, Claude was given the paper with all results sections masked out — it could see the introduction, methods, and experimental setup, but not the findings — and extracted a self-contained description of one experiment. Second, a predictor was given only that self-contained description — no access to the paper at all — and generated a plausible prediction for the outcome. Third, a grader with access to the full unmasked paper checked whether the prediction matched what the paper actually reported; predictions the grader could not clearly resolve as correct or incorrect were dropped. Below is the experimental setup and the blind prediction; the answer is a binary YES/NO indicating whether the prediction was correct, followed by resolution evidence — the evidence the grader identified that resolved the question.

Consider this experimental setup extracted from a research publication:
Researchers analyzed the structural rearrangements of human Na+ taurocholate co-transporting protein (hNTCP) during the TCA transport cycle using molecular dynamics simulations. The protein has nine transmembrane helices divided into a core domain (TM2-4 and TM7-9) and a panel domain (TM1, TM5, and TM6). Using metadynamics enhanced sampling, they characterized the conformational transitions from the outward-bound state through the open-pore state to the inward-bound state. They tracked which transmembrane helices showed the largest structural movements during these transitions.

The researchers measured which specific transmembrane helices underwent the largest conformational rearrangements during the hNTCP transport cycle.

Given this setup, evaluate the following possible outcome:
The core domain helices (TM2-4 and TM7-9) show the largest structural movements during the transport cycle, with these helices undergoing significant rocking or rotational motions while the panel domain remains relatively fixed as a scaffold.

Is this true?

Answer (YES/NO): NO